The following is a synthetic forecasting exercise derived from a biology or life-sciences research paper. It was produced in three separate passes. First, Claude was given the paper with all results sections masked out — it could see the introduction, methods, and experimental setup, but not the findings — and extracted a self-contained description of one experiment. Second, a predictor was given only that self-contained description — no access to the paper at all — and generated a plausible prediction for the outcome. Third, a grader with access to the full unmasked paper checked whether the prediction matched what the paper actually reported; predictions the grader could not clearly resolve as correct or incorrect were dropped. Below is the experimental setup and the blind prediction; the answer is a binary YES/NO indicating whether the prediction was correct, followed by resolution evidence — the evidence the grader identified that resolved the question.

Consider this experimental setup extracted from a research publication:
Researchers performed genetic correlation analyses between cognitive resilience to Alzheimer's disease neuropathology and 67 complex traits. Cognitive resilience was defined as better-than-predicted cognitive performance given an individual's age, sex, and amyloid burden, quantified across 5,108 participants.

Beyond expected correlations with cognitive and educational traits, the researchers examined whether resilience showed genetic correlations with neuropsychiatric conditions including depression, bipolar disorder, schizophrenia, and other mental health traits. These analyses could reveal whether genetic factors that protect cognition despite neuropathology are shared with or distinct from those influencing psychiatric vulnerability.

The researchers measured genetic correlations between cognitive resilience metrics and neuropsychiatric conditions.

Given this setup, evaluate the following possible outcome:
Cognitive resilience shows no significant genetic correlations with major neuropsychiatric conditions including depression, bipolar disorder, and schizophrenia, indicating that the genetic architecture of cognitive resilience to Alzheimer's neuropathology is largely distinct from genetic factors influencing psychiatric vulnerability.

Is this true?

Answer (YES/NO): NO